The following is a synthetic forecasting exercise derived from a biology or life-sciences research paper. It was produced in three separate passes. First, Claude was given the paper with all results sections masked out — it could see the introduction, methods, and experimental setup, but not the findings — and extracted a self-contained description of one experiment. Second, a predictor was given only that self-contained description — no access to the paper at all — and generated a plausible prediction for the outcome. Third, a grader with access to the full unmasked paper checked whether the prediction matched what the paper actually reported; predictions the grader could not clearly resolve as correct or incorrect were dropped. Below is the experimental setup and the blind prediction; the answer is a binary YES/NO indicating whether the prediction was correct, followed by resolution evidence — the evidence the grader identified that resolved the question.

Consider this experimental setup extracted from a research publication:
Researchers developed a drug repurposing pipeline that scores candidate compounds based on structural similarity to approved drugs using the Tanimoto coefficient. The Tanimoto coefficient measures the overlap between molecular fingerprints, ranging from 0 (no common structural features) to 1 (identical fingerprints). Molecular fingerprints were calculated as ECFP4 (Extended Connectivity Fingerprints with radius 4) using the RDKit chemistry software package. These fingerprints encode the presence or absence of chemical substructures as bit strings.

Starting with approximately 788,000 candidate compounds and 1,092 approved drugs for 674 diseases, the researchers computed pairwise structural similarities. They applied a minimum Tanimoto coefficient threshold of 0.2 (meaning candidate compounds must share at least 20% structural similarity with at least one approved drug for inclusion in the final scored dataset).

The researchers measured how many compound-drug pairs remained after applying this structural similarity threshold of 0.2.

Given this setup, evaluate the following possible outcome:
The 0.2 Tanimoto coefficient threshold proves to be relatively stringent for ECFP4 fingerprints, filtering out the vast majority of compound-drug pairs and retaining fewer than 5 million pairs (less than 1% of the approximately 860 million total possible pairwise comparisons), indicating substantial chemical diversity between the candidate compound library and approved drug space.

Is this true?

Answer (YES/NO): YES